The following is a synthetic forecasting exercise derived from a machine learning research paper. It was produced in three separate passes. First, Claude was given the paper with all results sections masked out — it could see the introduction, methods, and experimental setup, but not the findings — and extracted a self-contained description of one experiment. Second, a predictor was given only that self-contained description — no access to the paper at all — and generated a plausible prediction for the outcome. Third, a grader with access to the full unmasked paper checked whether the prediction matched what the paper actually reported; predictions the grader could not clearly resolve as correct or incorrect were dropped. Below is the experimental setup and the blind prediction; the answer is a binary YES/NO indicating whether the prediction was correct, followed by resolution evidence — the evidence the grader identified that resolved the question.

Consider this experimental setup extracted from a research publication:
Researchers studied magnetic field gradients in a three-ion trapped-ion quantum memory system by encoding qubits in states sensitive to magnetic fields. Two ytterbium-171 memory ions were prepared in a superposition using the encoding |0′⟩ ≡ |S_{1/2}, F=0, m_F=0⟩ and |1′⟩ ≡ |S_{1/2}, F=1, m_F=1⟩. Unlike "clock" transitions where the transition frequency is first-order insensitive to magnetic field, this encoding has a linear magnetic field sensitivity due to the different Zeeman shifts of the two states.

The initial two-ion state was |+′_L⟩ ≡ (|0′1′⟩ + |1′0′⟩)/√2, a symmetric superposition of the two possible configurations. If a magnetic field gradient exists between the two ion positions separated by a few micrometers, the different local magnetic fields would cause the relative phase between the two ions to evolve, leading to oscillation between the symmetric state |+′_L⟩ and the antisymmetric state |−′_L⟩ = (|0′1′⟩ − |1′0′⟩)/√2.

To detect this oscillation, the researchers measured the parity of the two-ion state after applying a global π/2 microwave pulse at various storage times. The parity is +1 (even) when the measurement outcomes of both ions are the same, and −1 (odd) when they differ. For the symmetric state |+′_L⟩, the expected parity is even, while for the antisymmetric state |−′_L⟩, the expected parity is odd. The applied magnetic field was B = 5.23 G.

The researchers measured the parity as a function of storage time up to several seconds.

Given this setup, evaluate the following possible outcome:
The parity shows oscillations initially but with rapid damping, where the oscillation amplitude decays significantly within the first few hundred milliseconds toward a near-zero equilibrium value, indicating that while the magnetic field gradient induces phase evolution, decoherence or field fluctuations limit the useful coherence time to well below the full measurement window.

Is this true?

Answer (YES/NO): NO